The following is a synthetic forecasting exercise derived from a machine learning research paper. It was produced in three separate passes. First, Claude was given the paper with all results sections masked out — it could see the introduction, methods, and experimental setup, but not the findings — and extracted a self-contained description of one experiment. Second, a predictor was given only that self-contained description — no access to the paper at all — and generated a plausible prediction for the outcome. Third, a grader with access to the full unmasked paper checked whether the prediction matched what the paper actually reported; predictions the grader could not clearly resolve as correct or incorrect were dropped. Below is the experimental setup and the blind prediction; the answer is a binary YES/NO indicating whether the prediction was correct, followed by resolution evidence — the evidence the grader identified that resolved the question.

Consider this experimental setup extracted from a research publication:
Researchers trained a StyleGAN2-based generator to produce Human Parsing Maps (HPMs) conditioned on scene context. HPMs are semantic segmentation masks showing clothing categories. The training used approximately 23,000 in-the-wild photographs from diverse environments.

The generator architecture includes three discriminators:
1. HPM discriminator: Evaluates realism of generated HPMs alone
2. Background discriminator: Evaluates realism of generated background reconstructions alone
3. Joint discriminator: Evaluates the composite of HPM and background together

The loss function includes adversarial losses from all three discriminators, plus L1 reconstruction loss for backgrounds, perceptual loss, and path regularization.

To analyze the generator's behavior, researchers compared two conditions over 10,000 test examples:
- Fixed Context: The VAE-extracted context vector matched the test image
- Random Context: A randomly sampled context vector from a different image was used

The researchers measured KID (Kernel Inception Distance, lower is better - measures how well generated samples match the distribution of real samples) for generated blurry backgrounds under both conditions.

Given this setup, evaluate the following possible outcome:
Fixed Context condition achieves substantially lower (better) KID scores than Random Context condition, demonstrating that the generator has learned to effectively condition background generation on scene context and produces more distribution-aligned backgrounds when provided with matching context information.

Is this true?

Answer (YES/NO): NO